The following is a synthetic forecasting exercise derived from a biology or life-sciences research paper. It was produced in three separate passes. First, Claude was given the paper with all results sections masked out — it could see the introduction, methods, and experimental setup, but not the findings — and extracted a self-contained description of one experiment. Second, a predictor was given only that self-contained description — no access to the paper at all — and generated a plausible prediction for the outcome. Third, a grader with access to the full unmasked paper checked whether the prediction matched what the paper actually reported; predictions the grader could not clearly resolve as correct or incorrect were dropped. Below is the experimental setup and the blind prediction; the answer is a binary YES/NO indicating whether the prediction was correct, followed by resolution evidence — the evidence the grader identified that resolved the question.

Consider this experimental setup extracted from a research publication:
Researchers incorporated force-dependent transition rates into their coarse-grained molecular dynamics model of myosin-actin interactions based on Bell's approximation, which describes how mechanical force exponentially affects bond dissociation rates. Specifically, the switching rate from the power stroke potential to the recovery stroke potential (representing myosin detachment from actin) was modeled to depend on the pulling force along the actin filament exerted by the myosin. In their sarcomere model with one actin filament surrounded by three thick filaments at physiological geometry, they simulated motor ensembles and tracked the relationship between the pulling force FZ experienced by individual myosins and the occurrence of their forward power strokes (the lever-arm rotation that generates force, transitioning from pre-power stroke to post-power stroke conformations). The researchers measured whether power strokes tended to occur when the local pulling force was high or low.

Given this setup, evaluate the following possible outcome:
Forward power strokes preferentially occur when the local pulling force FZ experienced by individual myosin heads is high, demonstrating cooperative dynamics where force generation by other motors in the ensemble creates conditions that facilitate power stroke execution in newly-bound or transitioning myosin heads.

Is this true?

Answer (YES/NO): NO